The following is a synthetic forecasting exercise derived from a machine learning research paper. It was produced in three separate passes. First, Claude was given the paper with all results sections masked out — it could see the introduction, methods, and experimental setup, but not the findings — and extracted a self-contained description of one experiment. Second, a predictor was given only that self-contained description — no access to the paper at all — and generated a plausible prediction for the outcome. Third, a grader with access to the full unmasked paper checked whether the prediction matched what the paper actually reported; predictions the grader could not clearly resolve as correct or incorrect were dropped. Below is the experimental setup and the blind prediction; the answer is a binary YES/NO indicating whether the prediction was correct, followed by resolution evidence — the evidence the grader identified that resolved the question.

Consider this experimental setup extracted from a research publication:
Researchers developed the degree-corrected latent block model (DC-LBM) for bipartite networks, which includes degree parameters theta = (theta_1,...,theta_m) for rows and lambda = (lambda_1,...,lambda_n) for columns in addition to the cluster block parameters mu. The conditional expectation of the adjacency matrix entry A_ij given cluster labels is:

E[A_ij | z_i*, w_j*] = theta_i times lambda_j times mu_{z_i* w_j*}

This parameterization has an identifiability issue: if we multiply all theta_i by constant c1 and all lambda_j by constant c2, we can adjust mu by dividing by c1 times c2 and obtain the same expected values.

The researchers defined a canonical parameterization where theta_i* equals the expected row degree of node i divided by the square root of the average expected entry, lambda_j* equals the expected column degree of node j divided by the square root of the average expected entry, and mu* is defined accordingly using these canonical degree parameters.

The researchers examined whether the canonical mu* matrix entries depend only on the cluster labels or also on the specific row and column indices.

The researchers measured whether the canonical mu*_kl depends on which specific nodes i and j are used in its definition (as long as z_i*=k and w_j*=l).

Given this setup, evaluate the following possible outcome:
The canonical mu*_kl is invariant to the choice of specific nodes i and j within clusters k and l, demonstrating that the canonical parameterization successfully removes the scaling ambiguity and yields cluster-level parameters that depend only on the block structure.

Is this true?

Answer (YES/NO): YES